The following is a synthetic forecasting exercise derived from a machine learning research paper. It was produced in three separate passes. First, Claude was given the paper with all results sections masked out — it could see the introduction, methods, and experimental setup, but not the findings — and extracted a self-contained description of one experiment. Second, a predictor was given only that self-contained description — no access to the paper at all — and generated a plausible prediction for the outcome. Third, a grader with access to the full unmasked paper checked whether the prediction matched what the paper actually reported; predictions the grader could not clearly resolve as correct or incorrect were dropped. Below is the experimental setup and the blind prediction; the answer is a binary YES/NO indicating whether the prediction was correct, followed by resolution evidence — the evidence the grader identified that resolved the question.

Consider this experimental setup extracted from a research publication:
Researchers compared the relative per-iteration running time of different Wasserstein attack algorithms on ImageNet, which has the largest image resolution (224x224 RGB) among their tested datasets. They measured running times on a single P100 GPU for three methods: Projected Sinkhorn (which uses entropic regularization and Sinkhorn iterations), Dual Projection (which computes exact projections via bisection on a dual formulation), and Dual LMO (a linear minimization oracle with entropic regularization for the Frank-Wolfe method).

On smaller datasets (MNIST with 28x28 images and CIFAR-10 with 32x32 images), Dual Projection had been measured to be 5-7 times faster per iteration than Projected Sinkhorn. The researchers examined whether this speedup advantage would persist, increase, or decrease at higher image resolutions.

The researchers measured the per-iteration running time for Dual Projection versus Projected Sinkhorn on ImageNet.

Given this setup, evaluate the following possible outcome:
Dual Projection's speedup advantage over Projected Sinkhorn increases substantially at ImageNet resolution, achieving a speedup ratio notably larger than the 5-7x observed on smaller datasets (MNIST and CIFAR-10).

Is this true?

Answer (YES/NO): NO